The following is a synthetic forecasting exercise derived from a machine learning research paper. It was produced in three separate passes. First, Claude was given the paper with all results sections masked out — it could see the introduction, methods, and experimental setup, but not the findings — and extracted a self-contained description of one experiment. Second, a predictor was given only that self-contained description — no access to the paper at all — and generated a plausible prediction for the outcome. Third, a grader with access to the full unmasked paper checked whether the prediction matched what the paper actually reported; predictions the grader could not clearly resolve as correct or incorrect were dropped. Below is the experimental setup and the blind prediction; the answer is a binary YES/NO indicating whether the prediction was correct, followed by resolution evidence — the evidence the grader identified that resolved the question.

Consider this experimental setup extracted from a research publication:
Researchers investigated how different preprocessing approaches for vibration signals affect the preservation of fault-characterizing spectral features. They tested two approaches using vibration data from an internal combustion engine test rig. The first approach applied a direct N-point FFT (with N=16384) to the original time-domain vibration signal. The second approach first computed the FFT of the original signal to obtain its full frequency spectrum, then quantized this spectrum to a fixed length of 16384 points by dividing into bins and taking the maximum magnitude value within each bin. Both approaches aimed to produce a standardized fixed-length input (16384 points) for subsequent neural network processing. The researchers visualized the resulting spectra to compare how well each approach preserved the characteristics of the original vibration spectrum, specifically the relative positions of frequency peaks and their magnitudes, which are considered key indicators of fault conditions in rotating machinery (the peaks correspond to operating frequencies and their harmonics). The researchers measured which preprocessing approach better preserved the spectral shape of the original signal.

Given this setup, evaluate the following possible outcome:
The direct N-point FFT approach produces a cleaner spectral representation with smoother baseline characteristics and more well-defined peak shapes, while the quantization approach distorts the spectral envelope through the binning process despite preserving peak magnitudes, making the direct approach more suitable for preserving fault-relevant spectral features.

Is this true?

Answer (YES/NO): NO